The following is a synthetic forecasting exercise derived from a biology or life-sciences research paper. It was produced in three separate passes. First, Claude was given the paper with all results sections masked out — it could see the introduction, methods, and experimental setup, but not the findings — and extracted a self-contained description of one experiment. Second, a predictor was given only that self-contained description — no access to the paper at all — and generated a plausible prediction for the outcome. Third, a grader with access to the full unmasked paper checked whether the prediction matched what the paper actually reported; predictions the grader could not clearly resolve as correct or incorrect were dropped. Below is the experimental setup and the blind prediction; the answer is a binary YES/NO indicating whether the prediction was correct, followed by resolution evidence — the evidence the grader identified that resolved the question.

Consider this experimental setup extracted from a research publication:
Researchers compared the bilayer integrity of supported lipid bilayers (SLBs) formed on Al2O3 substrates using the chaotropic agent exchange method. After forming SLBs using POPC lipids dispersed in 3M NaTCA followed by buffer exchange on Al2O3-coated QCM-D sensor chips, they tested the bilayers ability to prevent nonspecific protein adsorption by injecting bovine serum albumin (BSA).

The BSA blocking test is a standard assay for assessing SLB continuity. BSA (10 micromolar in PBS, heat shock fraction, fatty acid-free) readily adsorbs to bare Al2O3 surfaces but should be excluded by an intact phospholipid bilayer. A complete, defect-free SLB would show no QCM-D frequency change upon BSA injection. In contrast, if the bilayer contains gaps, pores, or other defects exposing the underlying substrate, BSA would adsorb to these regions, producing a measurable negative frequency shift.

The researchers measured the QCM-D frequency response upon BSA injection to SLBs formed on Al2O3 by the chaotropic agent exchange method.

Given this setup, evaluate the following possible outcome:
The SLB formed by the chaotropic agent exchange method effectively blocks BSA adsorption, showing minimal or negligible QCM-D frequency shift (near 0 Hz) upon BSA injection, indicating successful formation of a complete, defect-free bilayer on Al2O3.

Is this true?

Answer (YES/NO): NO